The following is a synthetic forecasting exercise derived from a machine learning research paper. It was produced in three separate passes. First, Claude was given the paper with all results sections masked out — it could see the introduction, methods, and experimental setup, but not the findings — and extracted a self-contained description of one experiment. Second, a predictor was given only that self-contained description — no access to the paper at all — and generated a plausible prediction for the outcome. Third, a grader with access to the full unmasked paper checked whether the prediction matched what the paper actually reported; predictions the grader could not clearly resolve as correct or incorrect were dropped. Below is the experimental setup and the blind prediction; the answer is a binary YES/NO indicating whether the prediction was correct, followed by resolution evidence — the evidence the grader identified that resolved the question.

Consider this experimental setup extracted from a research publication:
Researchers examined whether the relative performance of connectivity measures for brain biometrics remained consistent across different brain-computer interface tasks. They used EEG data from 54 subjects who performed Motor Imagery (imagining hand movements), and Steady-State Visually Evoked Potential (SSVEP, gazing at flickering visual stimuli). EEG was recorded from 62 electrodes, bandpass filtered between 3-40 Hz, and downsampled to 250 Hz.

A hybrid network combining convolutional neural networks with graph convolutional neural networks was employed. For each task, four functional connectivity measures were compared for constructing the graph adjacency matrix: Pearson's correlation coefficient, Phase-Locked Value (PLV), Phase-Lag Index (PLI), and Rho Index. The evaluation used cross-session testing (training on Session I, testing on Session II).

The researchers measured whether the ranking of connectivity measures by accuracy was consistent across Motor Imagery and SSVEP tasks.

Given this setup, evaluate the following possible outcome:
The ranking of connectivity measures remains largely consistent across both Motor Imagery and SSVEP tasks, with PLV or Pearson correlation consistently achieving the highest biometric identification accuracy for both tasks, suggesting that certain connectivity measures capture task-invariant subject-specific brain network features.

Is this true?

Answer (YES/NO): NO